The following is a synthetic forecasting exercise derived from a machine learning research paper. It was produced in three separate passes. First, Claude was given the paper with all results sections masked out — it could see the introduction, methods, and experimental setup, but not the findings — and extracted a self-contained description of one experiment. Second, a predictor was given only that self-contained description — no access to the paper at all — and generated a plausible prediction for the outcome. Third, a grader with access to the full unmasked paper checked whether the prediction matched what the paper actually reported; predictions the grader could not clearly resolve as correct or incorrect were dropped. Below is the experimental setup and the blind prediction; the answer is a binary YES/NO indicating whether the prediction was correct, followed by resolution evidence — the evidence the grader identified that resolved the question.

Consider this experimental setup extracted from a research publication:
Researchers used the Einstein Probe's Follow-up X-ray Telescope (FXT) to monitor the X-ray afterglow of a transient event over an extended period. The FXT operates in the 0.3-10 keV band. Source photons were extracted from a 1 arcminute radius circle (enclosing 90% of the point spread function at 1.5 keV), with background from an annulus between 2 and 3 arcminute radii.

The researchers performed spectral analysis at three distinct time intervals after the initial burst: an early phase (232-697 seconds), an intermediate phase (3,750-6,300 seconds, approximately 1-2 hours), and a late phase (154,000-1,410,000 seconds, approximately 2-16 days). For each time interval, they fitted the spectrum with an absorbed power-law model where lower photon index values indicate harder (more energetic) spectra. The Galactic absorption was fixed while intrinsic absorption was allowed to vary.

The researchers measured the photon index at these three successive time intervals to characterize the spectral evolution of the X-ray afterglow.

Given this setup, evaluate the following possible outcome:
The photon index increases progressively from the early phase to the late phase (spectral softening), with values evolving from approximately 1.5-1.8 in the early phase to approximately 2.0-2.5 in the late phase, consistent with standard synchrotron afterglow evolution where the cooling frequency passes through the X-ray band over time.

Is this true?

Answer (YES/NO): NO